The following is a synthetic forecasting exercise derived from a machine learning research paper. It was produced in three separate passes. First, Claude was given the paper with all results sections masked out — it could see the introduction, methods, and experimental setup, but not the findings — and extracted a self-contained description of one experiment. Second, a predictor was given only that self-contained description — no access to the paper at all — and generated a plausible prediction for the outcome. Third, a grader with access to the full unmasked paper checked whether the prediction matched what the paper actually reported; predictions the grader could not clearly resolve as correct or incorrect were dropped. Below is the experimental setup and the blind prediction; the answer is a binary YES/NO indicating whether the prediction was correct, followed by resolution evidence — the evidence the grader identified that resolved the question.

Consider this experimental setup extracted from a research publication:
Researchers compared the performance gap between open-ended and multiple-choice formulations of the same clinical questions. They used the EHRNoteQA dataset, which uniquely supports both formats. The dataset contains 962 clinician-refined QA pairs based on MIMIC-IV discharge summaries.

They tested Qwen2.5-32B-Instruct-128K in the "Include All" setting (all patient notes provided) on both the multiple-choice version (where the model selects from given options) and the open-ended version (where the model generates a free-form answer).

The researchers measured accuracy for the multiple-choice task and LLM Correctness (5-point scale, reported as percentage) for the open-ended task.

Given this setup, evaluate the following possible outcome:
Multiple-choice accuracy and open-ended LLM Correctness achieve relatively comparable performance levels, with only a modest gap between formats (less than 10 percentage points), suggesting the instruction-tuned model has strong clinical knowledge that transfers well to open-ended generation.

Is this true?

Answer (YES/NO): NO